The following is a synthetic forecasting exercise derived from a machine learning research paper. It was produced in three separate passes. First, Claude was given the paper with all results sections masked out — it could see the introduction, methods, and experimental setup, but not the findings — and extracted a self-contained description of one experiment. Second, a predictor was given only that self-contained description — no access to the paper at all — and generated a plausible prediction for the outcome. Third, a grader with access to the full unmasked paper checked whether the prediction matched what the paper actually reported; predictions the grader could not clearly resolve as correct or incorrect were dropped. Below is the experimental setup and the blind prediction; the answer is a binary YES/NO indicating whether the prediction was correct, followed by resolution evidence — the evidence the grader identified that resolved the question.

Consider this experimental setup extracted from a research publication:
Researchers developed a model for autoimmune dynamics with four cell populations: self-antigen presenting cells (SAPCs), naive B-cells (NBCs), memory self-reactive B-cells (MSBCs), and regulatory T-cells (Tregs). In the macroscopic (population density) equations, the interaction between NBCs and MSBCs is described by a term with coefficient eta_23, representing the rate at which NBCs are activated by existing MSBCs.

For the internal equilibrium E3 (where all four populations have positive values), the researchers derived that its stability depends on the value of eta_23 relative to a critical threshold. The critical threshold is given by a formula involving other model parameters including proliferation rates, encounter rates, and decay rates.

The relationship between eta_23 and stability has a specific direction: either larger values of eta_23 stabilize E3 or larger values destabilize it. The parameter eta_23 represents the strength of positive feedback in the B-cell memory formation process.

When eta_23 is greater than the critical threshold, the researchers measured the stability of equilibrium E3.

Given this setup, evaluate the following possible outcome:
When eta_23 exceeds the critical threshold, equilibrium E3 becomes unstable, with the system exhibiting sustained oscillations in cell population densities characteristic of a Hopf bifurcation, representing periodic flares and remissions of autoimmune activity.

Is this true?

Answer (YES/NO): NO